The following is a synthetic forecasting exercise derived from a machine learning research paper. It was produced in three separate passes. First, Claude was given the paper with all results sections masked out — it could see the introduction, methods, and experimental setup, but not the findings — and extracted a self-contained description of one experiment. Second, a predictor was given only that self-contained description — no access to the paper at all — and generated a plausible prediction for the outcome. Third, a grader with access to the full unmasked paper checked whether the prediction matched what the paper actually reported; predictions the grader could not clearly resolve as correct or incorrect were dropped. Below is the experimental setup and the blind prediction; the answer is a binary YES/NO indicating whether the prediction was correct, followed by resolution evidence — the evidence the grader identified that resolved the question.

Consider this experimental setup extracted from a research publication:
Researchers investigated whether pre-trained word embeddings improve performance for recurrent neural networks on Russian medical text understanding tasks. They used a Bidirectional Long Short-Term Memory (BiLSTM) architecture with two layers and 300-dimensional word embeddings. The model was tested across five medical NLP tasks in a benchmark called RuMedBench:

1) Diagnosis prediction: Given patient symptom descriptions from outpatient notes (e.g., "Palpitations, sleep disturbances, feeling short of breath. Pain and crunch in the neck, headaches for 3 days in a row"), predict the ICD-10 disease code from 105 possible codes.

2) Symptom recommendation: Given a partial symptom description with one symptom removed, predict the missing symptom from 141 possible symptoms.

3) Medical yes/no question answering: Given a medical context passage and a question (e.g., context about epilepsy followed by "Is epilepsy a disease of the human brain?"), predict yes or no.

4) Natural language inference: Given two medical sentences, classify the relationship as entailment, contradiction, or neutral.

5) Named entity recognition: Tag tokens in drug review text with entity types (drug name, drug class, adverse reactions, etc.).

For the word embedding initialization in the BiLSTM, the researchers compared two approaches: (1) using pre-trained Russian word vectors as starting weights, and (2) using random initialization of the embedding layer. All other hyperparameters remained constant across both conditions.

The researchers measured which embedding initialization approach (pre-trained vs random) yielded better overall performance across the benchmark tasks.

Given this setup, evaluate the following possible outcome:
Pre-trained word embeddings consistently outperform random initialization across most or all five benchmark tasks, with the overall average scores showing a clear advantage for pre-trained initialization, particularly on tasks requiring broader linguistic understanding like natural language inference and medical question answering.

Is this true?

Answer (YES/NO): NO